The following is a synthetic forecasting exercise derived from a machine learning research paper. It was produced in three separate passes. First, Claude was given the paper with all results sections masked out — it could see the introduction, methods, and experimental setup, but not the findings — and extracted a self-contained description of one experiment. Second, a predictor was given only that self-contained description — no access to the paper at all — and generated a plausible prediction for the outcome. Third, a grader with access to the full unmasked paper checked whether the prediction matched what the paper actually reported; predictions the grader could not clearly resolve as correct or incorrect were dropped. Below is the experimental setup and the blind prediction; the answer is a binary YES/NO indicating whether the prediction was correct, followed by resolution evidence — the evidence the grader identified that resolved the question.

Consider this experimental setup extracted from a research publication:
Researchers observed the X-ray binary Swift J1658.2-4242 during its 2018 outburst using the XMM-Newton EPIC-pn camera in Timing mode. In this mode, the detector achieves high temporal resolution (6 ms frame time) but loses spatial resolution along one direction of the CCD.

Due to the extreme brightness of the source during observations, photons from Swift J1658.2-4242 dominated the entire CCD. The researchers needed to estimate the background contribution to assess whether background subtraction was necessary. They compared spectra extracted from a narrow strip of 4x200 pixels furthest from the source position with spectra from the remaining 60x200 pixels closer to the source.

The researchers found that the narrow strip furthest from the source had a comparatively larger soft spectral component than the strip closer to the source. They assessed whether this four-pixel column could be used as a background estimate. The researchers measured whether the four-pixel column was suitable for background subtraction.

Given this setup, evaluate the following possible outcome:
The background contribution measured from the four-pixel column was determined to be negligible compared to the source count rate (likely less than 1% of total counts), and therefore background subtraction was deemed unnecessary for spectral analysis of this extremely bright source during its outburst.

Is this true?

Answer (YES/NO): NO